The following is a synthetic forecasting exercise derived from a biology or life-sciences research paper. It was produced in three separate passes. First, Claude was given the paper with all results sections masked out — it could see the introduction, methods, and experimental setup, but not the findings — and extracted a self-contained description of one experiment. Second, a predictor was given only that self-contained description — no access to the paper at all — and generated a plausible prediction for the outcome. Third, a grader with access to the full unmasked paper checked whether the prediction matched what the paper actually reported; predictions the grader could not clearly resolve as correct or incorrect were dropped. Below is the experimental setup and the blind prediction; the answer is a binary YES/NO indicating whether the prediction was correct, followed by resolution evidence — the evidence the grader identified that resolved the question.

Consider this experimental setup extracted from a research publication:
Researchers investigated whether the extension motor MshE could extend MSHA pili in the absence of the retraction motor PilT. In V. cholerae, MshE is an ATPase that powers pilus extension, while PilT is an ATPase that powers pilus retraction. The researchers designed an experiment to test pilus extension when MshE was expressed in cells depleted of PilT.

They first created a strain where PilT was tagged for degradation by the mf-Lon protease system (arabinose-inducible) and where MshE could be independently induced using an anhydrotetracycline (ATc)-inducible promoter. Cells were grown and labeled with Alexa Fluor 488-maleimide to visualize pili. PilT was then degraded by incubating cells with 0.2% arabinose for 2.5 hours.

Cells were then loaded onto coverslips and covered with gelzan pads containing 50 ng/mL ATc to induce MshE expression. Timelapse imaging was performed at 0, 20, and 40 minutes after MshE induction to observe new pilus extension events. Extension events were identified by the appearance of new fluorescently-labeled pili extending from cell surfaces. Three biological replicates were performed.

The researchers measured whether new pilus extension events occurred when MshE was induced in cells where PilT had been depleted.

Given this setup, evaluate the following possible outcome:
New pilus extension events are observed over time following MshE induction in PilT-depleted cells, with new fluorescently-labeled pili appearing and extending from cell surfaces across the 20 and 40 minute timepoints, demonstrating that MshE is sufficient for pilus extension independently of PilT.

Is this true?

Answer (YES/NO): NO